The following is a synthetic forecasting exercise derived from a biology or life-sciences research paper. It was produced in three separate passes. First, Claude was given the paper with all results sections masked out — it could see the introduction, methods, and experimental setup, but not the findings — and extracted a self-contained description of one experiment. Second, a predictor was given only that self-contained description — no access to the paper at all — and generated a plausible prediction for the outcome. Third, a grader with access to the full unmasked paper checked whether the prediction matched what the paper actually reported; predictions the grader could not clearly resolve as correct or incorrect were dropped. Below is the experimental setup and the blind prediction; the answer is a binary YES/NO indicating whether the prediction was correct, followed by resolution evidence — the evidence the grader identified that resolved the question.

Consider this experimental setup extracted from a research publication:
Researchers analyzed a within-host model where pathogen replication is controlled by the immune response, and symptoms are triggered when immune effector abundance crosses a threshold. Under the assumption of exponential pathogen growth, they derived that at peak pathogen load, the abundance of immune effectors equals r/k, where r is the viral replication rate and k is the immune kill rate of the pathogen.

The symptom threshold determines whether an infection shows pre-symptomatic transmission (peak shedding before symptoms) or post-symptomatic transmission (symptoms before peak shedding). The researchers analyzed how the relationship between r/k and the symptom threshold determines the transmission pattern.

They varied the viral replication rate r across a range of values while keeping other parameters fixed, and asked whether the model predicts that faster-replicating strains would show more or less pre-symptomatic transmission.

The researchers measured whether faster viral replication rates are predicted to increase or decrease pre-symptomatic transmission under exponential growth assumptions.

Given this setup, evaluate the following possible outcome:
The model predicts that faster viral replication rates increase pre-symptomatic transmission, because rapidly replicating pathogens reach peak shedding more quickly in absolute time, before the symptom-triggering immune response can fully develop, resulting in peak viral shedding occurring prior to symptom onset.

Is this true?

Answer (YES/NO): NO